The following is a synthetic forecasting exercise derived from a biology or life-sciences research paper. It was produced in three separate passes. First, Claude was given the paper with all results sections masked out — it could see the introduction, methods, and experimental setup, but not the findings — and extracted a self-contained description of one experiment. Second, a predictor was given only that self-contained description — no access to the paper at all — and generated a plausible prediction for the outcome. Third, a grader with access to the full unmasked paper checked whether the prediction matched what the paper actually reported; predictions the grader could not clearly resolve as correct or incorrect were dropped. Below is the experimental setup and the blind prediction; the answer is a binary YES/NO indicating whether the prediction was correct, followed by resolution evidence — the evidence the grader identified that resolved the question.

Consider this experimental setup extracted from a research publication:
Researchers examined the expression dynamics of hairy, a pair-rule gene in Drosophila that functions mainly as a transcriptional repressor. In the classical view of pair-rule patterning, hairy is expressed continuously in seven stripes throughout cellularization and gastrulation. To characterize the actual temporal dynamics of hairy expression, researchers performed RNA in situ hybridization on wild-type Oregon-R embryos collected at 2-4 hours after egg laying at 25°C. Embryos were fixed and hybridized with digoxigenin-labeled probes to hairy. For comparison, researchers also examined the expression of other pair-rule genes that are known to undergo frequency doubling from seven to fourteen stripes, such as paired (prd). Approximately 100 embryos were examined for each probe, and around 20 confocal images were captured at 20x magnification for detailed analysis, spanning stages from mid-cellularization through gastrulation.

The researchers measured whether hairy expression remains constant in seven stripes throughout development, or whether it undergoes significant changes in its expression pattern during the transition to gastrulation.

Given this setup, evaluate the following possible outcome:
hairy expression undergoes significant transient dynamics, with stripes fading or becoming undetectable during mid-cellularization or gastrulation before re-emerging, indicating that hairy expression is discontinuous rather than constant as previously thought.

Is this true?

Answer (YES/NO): NO